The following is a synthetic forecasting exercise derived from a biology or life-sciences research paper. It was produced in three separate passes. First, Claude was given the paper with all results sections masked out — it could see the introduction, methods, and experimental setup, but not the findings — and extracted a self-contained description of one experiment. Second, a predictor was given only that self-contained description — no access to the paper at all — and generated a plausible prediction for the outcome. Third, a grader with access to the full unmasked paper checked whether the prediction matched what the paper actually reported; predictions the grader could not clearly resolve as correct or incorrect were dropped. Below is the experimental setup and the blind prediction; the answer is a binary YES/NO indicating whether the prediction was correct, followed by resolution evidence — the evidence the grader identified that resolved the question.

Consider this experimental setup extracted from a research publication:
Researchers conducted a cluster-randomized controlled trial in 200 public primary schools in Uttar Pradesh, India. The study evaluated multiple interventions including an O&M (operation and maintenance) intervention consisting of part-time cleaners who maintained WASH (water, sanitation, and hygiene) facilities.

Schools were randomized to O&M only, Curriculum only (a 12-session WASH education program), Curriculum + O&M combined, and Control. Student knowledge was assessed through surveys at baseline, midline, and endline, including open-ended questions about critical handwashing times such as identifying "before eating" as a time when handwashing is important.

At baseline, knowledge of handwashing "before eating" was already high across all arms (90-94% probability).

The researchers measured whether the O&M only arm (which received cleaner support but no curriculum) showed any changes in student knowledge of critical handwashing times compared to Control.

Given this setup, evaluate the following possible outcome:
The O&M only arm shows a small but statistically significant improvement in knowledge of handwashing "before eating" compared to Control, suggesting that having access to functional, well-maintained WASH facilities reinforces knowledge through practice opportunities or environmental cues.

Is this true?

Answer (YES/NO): NO